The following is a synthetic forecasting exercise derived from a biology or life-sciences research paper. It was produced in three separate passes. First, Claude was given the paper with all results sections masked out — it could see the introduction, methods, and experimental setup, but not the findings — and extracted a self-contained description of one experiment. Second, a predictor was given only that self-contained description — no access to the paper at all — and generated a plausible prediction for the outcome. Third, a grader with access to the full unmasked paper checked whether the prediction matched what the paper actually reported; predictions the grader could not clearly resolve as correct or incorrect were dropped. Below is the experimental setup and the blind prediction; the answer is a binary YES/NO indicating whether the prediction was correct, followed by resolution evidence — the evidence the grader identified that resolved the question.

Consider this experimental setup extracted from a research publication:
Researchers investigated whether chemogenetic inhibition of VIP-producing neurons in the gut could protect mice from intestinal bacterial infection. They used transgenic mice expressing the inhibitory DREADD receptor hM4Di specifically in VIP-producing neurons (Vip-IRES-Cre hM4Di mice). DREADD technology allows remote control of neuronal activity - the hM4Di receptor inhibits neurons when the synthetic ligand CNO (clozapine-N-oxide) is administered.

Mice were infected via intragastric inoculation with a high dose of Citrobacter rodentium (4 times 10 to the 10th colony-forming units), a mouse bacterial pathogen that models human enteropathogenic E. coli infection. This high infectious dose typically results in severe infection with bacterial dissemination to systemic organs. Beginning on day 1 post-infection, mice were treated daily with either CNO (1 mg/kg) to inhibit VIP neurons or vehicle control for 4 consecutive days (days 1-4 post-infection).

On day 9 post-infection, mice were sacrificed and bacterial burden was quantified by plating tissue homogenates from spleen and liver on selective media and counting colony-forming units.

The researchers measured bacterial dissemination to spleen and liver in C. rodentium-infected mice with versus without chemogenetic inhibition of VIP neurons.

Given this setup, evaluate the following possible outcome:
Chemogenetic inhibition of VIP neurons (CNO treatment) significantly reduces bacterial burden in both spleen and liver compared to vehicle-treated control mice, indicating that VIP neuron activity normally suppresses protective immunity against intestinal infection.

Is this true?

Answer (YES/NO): YES